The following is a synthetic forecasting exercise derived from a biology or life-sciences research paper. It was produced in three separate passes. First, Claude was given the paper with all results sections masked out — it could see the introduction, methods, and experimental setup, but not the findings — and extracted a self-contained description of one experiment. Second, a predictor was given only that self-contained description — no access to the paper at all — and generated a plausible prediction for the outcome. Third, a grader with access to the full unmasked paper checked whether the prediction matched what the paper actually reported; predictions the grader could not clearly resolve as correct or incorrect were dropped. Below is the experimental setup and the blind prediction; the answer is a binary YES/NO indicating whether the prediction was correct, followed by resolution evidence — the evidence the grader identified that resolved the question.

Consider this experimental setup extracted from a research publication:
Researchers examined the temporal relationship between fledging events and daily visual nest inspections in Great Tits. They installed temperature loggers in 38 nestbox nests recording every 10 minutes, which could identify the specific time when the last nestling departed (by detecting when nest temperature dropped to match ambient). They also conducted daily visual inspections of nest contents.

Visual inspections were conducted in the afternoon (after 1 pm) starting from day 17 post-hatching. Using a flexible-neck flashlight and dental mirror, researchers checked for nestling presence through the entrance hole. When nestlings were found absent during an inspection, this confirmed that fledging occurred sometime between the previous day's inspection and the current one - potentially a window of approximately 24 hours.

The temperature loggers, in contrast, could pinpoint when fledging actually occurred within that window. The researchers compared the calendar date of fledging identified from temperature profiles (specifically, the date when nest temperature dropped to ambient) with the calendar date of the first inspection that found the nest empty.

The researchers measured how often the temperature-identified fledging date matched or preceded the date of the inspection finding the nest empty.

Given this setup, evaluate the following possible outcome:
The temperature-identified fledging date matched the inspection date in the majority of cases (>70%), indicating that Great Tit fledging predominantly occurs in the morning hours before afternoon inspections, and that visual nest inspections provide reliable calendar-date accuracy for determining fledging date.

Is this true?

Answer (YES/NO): YES